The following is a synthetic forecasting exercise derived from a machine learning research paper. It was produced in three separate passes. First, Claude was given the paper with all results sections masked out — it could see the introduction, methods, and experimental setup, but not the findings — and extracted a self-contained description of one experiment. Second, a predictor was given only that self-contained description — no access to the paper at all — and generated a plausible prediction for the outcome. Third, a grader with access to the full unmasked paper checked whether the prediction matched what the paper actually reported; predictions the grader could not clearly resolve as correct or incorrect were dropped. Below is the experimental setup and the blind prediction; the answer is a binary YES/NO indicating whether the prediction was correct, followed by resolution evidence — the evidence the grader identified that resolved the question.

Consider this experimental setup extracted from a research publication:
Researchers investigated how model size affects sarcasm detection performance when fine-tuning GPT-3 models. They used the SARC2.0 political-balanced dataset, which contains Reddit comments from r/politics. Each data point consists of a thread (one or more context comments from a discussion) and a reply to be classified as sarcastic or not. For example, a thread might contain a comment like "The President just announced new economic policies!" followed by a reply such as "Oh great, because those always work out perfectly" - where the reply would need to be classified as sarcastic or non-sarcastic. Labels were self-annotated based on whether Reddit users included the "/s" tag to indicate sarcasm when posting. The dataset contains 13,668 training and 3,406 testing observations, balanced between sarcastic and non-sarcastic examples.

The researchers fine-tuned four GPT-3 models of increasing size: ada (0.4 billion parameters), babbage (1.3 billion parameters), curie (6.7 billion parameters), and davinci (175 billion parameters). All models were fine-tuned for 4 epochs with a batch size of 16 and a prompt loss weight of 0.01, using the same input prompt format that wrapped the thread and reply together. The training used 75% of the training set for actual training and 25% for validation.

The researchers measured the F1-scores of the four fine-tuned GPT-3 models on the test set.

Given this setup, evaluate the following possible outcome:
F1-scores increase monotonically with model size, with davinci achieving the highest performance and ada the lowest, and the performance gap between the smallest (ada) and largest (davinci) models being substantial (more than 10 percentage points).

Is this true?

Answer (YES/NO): NO